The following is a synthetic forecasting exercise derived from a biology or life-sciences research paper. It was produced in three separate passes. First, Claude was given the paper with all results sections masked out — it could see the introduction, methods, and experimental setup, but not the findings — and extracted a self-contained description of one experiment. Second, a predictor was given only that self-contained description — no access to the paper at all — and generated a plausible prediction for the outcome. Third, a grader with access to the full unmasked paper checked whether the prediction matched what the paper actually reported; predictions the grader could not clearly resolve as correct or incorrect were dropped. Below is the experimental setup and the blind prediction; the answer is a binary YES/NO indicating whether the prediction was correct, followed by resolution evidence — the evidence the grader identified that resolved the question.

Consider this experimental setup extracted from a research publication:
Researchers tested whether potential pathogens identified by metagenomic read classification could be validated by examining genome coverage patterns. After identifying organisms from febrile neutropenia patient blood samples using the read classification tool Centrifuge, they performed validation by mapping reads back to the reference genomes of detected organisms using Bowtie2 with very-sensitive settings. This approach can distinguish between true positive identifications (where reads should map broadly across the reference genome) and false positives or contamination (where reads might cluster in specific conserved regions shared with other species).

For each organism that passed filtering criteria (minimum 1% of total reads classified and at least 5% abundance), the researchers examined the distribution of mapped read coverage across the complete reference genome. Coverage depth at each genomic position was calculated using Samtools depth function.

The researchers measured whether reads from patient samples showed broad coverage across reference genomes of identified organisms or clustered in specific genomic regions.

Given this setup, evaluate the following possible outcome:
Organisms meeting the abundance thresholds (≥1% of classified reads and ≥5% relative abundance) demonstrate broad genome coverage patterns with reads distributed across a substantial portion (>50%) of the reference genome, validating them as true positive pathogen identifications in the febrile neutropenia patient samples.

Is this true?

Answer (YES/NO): NO